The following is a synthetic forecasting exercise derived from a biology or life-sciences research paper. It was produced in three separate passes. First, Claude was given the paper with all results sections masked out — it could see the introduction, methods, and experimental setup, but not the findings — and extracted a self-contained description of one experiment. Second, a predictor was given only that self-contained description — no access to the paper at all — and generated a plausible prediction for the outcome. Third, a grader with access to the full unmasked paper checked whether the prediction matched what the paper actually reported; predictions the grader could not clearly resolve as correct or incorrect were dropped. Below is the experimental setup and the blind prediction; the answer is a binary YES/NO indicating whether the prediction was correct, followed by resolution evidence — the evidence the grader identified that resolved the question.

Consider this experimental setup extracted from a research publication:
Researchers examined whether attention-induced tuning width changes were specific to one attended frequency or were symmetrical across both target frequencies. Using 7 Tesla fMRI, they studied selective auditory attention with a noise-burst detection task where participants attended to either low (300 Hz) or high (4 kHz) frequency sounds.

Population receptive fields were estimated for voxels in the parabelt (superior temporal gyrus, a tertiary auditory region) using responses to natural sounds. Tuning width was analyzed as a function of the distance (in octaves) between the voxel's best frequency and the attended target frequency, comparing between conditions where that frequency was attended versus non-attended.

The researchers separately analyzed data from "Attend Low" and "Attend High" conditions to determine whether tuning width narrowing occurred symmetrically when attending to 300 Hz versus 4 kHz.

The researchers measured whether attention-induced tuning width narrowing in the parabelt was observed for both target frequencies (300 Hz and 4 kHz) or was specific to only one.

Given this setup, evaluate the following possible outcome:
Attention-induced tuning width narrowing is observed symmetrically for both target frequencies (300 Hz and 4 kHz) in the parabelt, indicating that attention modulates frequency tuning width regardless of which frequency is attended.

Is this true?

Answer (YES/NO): YES